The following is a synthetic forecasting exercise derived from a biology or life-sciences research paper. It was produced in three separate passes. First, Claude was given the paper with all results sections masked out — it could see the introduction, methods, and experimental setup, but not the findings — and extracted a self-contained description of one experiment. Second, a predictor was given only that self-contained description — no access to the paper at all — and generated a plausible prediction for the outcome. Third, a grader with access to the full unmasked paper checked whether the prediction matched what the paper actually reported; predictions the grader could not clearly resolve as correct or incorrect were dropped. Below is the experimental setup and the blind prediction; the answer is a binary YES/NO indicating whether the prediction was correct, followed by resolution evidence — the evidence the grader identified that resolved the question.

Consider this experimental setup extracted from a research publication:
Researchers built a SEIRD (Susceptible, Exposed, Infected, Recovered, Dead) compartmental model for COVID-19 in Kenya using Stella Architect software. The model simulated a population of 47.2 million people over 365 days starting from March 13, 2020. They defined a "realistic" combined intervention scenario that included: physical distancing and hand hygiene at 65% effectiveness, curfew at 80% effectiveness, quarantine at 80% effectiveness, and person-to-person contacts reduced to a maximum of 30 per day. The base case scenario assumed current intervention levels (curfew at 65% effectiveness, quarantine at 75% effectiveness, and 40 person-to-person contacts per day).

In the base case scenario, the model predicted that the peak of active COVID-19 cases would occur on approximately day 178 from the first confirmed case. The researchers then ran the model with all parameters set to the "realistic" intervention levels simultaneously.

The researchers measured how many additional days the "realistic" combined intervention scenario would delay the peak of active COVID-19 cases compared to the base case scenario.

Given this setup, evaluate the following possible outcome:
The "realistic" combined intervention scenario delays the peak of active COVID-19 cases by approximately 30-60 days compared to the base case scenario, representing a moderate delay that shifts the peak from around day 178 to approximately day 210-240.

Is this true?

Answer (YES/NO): NO